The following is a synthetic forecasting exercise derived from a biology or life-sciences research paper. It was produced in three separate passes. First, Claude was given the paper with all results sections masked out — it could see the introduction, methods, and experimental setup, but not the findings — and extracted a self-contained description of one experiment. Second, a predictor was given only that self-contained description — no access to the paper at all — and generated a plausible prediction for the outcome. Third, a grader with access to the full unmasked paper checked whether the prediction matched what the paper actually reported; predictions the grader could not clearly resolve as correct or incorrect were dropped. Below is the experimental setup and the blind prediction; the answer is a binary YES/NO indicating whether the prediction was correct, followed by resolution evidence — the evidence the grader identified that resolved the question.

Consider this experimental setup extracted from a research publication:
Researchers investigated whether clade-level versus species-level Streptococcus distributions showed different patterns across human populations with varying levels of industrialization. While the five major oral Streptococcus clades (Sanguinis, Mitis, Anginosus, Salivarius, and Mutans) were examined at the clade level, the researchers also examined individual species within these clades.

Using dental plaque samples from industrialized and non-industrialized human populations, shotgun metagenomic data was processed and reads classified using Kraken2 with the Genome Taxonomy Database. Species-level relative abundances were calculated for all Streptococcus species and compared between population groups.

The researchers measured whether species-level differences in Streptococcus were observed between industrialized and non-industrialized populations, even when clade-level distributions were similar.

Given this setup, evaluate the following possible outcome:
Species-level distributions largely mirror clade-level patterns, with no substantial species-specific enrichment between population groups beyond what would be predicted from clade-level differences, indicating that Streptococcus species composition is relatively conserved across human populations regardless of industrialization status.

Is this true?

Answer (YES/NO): NO